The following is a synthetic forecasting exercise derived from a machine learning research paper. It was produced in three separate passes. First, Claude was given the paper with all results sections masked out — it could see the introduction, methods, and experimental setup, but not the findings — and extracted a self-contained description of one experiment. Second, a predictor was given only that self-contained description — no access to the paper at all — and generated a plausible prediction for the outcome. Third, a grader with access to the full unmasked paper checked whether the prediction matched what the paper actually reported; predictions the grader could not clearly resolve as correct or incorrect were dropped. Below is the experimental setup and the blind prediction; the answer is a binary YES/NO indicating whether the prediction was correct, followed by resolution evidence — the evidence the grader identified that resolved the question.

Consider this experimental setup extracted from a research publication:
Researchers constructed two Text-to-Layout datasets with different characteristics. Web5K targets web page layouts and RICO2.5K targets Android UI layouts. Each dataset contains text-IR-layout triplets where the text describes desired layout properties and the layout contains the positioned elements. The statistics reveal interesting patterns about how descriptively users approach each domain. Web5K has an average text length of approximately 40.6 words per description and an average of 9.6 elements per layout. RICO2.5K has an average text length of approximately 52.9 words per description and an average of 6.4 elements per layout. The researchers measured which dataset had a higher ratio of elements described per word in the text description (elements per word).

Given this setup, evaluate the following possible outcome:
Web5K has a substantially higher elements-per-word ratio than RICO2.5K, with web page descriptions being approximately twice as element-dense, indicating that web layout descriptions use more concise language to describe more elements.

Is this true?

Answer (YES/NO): YES